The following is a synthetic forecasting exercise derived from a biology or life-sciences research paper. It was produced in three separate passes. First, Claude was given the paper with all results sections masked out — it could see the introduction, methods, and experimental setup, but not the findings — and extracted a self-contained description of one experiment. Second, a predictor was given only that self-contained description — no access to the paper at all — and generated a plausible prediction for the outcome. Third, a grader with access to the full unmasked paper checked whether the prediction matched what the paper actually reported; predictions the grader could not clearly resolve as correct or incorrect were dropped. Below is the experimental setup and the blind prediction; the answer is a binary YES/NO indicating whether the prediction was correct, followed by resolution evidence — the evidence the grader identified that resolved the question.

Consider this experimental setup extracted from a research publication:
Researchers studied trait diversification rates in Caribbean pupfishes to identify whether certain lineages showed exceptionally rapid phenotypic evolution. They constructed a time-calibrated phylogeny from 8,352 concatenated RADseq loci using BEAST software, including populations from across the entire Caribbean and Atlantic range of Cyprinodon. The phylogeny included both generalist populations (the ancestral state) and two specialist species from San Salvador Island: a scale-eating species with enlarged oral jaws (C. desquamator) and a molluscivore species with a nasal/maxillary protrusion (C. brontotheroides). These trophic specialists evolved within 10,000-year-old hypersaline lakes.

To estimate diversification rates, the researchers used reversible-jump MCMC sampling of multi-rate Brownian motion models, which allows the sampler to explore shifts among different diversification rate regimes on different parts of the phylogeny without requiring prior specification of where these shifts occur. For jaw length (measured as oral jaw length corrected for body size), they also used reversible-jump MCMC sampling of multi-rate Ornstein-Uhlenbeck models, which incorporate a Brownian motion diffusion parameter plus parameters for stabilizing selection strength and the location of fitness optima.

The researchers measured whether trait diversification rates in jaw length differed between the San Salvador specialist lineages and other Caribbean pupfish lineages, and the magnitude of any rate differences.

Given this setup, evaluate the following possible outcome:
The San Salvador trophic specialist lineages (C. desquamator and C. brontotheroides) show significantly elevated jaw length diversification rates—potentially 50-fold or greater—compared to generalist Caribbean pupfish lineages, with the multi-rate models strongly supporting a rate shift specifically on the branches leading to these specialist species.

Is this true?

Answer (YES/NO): NO